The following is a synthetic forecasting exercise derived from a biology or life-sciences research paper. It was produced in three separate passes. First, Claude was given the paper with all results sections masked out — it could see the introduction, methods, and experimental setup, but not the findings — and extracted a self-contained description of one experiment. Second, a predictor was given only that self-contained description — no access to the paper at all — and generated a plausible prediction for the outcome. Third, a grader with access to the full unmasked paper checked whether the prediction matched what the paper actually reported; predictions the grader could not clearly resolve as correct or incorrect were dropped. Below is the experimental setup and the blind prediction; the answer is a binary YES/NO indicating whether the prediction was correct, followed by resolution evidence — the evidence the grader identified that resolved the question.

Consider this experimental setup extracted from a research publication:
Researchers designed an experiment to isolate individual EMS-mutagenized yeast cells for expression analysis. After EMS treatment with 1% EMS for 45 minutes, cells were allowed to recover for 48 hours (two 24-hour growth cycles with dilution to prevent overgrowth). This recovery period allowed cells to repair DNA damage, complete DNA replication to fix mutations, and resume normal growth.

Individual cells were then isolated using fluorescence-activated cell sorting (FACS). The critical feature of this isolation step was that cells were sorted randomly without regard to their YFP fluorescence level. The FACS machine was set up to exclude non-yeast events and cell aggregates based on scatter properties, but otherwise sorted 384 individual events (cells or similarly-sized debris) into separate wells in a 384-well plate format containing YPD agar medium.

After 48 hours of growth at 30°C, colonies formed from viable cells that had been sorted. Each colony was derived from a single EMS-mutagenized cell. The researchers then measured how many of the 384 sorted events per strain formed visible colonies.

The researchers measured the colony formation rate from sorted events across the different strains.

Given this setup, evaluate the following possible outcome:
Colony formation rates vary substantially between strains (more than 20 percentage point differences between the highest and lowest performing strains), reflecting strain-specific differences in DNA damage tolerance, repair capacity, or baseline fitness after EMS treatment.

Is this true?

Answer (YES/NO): YES